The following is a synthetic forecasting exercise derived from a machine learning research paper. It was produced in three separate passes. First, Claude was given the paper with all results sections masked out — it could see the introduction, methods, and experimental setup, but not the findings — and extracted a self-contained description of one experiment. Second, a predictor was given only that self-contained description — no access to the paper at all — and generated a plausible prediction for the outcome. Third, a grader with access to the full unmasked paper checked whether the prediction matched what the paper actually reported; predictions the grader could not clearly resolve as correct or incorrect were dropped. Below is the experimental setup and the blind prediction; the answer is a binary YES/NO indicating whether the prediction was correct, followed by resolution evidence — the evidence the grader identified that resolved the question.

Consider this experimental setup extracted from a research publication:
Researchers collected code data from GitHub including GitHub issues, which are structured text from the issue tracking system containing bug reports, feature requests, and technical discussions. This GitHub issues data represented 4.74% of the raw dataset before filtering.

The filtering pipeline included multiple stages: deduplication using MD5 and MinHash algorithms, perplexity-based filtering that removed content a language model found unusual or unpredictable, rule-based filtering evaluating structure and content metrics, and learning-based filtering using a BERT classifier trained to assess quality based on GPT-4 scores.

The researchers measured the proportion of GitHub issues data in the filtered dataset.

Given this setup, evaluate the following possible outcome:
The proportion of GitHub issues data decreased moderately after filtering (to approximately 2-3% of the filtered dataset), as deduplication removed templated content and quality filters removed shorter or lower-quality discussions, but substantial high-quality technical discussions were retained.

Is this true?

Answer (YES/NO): NO